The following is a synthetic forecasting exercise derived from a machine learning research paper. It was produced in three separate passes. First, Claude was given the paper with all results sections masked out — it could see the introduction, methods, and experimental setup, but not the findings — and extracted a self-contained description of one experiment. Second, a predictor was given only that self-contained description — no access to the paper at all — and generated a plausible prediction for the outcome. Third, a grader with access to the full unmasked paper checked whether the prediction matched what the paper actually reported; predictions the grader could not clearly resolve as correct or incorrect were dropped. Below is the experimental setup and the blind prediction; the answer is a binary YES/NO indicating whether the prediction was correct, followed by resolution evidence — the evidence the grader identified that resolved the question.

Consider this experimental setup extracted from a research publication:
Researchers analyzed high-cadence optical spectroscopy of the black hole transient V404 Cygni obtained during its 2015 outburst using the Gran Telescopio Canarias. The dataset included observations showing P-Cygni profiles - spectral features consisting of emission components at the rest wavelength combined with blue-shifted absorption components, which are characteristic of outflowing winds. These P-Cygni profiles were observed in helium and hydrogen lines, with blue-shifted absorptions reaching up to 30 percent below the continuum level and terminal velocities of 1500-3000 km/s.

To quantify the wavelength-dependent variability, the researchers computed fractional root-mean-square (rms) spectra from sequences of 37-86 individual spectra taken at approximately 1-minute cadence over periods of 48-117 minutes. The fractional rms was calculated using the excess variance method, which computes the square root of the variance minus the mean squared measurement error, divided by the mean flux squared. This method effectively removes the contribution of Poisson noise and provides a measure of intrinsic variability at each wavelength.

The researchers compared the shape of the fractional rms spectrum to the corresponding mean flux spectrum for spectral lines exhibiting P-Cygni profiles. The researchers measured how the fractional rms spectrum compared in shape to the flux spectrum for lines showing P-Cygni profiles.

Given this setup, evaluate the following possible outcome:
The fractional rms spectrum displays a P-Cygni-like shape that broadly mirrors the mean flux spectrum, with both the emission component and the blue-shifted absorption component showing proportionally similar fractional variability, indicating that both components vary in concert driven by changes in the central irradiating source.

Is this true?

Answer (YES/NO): NO